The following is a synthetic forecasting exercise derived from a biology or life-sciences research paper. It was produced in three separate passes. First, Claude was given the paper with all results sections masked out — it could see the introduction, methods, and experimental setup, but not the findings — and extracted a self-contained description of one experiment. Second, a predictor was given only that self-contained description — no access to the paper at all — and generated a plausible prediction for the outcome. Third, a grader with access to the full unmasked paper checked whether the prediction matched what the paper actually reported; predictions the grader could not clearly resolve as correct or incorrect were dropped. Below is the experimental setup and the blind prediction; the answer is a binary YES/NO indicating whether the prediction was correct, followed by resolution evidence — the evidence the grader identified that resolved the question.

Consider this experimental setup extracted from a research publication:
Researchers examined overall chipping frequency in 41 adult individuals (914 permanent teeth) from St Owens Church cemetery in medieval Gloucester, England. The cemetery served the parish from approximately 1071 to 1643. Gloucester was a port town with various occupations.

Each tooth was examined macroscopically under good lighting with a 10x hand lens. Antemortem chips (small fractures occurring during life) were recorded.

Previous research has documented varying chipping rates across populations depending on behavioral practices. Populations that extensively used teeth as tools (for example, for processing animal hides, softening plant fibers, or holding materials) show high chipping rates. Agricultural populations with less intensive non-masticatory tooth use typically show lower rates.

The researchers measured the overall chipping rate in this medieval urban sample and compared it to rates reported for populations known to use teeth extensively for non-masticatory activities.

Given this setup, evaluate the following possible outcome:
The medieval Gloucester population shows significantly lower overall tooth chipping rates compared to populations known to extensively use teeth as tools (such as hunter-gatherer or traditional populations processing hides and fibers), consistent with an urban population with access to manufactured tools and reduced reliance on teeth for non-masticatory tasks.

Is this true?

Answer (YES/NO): YES